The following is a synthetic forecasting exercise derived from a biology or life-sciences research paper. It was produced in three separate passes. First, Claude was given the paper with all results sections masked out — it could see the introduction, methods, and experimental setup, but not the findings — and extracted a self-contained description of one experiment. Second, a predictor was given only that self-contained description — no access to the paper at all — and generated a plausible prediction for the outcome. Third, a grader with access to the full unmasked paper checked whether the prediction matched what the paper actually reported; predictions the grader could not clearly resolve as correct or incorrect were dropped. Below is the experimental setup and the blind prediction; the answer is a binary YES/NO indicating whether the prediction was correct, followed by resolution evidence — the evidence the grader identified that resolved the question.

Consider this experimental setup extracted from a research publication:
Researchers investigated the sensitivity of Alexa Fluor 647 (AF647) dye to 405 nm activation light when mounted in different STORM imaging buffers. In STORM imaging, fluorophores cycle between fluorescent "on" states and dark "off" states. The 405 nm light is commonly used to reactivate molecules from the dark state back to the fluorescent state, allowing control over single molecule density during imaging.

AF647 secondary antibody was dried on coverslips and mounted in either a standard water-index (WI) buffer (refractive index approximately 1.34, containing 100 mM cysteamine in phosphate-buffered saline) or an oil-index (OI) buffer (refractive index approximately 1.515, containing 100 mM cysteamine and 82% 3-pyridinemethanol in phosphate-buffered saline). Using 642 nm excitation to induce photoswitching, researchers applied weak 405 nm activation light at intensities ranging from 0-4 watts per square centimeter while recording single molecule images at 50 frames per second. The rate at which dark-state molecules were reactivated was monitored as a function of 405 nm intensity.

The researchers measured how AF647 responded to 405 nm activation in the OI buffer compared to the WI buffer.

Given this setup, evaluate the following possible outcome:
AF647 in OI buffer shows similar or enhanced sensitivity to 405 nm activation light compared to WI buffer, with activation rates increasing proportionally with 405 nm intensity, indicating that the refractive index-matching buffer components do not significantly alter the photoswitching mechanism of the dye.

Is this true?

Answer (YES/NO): NO